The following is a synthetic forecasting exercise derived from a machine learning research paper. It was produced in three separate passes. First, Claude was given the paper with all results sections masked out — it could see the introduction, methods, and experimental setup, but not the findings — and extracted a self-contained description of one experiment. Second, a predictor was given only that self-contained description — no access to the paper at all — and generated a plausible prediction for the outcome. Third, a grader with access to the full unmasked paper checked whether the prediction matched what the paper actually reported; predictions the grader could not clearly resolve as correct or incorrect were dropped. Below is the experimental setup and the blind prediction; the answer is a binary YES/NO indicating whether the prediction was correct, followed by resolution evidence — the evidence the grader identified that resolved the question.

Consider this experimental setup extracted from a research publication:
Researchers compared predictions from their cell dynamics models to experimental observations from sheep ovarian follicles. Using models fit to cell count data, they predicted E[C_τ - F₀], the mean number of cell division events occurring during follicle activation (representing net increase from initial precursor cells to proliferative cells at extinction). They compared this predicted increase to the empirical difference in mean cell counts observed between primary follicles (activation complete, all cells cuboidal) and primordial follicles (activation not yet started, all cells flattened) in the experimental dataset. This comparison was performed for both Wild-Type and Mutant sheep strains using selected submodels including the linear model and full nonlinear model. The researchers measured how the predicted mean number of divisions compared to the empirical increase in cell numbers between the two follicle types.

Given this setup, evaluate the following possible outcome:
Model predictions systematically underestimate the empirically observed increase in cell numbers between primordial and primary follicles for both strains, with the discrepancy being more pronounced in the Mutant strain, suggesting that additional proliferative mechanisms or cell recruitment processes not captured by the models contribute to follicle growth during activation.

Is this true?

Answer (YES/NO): NO